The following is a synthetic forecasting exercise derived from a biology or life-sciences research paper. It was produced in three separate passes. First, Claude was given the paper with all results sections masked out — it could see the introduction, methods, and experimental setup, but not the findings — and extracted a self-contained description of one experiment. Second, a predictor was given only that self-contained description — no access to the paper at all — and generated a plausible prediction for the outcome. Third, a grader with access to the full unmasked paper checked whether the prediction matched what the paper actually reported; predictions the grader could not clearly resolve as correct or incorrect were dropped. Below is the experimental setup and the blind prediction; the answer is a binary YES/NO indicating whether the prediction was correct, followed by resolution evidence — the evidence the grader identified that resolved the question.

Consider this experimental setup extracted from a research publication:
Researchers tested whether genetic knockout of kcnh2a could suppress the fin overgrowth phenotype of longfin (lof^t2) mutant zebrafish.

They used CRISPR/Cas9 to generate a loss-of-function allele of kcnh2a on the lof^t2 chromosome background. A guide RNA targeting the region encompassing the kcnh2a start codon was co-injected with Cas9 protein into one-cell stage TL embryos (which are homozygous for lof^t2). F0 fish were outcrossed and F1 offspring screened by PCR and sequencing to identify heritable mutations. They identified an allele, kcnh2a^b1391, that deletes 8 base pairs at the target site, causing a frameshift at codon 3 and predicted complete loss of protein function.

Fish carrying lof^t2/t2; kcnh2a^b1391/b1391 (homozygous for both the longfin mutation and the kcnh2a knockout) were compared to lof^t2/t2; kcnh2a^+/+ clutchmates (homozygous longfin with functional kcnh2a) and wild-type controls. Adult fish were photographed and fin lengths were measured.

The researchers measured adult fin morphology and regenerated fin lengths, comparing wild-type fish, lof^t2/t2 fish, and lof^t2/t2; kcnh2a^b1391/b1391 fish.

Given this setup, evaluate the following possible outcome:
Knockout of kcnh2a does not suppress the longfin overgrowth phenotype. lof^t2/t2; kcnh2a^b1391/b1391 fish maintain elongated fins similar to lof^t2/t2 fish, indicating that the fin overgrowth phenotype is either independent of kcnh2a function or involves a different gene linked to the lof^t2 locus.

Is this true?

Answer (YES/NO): NO